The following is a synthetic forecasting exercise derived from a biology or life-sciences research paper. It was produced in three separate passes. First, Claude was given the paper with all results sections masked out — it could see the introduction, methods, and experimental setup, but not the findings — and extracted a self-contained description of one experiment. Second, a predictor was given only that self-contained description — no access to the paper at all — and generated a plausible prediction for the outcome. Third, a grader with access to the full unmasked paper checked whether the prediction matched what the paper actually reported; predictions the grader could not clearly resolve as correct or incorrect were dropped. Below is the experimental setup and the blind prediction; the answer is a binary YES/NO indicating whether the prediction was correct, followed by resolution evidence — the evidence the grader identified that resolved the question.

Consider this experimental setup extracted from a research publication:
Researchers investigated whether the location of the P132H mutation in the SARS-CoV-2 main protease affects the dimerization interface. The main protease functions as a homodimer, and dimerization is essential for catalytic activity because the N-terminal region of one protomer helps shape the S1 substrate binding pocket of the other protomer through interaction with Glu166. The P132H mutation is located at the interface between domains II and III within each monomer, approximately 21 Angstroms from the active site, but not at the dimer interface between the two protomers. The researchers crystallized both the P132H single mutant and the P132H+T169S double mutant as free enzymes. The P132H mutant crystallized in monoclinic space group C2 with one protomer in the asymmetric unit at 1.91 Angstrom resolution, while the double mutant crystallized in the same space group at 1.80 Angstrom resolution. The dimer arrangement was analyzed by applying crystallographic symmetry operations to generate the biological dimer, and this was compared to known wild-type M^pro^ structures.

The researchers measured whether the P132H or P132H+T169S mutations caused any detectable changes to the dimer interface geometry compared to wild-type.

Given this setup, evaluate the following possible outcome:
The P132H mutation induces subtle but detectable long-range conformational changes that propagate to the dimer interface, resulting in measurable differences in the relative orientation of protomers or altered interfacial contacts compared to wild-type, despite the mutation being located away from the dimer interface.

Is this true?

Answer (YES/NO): NO